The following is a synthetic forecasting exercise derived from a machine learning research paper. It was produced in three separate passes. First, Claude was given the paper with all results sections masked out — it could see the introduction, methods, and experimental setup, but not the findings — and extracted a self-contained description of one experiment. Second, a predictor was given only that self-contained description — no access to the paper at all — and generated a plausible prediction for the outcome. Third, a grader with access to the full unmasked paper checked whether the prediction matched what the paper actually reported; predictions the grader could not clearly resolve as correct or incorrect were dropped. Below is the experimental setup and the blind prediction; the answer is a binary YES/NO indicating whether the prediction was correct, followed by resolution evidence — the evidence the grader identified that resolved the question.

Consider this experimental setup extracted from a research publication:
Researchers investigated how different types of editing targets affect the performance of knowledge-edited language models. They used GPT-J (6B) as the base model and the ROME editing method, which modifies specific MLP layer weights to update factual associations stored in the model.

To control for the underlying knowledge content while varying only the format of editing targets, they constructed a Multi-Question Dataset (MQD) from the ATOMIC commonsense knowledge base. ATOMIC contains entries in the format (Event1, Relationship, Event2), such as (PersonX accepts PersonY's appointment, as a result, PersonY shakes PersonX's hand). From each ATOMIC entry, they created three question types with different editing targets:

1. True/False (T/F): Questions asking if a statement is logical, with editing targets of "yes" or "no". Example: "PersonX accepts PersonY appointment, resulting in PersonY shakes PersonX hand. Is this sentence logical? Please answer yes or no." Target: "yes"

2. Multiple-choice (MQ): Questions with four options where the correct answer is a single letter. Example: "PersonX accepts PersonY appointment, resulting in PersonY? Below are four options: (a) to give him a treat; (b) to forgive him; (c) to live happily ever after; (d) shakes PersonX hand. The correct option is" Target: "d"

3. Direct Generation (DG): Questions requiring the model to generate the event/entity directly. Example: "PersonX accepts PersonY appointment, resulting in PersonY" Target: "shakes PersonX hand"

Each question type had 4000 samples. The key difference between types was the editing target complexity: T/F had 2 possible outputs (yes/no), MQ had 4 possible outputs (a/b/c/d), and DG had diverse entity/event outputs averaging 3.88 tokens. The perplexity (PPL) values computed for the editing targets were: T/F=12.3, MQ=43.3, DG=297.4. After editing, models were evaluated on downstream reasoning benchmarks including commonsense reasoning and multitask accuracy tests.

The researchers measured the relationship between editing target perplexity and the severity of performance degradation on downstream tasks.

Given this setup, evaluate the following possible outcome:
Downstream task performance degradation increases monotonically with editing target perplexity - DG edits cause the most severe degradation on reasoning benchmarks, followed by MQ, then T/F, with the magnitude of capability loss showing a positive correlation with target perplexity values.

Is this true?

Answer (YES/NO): YES